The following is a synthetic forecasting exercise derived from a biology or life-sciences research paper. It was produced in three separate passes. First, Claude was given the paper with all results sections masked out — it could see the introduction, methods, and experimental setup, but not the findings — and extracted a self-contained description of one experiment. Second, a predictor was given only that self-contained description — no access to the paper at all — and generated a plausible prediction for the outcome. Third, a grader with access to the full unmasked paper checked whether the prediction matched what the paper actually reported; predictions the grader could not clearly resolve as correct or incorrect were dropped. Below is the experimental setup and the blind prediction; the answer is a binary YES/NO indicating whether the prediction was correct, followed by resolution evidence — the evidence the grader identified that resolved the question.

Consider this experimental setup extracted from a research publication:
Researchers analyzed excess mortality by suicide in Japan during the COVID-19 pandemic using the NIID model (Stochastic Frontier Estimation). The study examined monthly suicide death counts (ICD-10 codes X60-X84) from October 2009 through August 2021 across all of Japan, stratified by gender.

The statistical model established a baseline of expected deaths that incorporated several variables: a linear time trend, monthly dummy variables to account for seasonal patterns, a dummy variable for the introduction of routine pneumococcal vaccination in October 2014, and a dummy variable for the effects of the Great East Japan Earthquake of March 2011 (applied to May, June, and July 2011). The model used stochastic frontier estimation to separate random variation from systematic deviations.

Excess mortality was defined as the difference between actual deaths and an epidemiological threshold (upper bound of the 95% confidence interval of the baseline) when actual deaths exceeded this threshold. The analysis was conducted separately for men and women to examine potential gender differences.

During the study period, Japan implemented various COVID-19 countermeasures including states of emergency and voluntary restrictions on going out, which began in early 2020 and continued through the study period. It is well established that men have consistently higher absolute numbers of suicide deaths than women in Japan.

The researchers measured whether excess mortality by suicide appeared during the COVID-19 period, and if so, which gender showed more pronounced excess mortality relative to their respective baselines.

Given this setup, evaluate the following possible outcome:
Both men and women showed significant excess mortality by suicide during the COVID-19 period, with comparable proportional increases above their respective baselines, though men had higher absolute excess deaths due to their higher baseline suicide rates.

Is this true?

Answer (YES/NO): NO